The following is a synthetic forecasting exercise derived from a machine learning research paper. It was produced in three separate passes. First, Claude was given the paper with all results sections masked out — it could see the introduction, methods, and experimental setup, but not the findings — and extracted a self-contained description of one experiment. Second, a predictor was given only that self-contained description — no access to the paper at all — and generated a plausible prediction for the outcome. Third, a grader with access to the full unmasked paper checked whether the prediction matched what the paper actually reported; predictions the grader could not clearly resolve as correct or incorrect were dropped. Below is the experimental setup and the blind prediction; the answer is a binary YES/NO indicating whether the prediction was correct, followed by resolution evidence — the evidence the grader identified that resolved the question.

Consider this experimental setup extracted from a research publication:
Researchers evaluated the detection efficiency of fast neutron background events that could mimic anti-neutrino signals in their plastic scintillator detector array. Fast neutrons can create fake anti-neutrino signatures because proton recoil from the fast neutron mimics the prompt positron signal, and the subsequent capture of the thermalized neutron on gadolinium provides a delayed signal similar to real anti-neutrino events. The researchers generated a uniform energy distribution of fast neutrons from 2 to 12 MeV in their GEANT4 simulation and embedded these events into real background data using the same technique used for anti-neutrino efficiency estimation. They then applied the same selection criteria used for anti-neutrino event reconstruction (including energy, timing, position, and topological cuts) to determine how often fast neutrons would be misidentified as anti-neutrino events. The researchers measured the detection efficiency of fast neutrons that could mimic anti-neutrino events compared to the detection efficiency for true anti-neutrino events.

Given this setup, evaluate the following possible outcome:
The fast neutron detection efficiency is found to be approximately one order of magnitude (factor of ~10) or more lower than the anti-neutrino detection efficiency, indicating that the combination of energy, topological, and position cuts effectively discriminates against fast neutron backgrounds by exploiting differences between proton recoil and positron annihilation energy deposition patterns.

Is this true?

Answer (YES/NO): YES